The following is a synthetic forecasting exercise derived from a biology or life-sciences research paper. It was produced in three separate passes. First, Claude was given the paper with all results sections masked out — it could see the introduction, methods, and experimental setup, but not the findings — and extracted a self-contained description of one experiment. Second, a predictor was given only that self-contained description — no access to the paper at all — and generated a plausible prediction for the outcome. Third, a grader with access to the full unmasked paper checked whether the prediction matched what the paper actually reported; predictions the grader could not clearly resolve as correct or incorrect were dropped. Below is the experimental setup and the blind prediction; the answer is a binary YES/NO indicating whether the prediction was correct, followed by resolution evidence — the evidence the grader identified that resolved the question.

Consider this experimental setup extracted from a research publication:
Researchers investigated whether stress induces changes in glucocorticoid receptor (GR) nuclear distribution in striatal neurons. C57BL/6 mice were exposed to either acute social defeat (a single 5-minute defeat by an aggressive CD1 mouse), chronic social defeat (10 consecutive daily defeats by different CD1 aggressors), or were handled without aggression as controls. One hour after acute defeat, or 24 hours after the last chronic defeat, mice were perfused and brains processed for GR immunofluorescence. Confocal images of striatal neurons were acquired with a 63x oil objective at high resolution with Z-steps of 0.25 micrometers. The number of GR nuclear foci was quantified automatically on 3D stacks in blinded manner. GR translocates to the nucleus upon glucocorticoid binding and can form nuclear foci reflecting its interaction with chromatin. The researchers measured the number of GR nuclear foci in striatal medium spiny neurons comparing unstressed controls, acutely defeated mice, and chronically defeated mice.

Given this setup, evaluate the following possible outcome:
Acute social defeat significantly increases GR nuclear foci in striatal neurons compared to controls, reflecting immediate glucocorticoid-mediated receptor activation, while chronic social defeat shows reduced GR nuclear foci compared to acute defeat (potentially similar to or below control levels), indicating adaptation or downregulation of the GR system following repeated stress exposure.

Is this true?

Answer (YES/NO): NO